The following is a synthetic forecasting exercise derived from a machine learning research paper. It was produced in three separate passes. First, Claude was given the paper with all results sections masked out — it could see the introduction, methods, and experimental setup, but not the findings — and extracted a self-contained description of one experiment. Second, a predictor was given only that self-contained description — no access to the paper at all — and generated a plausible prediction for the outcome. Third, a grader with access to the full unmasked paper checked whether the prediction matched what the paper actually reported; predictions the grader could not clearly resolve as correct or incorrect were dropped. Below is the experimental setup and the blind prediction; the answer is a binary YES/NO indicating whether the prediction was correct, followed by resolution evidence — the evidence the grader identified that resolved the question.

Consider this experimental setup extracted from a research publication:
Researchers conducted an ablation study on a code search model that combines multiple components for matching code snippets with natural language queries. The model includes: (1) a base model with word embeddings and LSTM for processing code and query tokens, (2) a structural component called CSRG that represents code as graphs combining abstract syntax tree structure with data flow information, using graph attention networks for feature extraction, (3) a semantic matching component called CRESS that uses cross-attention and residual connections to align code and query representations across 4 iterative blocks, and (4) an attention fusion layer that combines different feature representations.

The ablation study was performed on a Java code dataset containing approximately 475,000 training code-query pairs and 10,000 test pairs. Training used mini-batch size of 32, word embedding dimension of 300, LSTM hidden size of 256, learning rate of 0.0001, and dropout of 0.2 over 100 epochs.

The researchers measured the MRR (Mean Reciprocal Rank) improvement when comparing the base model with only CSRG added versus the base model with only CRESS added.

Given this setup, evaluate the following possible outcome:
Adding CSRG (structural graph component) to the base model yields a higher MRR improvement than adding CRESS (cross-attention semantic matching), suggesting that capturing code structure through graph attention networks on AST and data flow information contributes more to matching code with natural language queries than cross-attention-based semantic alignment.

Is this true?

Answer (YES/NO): NO